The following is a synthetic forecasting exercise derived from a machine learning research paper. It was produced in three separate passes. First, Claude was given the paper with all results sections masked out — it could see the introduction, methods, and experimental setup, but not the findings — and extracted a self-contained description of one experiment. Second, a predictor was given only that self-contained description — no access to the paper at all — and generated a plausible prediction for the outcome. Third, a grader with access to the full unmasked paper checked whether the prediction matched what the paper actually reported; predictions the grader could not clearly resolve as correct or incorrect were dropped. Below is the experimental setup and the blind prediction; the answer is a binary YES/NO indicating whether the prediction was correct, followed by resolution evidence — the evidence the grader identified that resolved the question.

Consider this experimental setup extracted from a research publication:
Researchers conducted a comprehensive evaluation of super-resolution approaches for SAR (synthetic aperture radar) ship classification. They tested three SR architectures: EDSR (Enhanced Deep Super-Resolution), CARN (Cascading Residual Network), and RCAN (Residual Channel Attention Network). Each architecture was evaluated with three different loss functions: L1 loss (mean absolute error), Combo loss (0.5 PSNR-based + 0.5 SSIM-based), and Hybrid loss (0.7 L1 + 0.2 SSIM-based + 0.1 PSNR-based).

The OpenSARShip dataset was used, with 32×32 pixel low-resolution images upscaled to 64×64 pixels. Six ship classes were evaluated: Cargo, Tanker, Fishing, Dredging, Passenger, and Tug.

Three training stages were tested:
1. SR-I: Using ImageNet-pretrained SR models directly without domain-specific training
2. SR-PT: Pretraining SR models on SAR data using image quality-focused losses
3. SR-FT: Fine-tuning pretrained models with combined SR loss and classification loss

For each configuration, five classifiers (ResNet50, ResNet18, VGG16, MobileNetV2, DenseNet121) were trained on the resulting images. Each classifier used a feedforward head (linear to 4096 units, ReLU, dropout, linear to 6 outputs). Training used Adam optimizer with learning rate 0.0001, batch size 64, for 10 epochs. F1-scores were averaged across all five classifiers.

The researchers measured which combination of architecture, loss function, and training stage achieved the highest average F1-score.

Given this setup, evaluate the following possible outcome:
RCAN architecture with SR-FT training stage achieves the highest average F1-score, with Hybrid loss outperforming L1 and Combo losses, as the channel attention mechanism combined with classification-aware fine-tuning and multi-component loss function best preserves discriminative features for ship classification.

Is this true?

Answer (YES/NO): NO